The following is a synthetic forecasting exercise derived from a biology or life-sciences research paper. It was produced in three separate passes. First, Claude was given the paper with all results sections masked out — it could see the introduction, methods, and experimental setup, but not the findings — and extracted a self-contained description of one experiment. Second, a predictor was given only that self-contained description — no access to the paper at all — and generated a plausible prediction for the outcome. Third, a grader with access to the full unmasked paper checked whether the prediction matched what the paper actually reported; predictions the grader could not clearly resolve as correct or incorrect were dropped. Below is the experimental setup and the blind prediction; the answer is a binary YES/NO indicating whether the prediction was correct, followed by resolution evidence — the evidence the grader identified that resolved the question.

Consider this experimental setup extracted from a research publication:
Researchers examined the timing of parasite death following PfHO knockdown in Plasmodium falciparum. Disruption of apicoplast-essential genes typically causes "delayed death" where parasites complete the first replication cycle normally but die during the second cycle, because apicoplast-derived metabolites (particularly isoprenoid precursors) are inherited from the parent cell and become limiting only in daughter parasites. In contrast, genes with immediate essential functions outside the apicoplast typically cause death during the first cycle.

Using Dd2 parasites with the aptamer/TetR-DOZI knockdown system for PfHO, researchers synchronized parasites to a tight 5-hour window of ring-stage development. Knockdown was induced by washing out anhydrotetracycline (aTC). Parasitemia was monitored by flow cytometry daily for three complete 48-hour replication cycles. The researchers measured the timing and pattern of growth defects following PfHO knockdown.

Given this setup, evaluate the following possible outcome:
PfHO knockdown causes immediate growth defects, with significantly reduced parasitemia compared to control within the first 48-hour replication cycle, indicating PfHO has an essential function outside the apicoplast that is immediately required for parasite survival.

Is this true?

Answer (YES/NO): NO